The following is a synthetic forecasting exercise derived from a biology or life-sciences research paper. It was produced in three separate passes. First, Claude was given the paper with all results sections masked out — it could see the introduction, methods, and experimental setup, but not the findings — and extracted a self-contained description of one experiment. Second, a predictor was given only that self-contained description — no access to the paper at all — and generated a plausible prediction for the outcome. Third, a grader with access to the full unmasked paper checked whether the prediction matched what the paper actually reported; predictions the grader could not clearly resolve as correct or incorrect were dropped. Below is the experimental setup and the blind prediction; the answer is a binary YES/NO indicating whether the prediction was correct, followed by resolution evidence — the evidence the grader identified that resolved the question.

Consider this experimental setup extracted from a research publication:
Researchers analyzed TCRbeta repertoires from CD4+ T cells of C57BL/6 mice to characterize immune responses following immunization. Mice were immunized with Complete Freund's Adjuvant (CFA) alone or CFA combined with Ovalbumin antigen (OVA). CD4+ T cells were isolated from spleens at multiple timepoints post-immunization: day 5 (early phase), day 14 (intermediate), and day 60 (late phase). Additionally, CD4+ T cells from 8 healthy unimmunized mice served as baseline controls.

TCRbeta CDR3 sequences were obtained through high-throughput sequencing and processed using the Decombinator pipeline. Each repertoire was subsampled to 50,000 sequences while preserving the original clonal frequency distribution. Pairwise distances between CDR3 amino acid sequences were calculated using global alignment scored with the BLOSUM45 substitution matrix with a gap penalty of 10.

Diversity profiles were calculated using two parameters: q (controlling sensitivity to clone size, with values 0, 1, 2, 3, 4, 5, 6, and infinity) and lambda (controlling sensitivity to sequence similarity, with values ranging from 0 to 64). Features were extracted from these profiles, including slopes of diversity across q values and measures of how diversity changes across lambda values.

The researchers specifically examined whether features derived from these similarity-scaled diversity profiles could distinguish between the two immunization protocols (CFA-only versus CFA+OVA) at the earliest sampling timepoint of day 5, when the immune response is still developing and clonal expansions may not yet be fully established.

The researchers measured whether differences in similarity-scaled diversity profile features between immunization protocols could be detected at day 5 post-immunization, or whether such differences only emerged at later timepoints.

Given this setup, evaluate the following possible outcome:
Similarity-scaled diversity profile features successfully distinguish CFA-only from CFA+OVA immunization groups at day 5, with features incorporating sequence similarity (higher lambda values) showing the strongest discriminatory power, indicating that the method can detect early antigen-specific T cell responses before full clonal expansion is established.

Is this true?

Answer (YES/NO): NO